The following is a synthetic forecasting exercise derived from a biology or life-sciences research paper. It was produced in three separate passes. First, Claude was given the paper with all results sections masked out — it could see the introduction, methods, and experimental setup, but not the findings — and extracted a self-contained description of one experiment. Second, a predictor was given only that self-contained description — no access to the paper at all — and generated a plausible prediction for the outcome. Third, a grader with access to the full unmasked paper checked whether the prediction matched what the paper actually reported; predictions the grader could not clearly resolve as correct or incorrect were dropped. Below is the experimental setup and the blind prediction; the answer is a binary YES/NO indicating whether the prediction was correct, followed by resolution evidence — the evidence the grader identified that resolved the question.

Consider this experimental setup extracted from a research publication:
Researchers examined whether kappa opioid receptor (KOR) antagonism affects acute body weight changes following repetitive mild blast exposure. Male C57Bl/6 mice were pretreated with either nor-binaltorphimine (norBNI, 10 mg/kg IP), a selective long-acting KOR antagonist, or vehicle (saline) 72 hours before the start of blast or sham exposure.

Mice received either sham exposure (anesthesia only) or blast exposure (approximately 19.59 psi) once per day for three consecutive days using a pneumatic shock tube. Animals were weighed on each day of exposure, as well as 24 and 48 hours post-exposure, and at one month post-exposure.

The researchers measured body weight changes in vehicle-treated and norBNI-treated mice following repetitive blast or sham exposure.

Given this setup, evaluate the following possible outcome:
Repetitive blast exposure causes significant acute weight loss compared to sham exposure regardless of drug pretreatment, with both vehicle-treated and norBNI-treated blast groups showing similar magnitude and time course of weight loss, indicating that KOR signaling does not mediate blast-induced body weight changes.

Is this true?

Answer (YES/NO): YES